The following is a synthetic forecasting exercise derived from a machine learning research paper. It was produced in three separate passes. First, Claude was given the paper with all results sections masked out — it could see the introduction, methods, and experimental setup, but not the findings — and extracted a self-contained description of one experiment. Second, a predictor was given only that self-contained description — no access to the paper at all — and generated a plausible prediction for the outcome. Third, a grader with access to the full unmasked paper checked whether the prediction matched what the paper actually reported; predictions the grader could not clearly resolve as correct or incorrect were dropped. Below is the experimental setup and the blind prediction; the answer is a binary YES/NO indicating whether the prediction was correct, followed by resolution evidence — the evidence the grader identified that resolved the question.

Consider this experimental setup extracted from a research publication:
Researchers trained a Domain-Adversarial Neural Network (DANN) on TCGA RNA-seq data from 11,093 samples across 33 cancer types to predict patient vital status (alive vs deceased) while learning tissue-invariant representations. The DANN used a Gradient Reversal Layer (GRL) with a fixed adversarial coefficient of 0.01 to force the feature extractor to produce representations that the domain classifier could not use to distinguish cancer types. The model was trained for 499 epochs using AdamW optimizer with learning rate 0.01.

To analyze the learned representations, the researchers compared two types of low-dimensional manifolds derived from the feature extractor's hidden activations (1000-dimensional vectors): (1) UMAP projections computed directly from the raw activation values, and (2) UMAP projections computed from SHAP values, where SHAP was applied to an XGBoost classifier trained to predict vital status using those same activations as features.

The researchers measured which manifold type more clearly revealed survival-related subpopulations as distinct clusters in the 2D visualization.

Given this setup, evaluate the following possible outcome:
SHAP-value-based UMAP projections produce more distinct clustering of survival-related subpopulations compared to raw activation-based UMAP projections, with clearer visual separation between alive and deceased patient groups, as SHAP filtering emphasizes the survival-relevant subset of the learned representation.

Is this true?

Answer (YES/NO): YES